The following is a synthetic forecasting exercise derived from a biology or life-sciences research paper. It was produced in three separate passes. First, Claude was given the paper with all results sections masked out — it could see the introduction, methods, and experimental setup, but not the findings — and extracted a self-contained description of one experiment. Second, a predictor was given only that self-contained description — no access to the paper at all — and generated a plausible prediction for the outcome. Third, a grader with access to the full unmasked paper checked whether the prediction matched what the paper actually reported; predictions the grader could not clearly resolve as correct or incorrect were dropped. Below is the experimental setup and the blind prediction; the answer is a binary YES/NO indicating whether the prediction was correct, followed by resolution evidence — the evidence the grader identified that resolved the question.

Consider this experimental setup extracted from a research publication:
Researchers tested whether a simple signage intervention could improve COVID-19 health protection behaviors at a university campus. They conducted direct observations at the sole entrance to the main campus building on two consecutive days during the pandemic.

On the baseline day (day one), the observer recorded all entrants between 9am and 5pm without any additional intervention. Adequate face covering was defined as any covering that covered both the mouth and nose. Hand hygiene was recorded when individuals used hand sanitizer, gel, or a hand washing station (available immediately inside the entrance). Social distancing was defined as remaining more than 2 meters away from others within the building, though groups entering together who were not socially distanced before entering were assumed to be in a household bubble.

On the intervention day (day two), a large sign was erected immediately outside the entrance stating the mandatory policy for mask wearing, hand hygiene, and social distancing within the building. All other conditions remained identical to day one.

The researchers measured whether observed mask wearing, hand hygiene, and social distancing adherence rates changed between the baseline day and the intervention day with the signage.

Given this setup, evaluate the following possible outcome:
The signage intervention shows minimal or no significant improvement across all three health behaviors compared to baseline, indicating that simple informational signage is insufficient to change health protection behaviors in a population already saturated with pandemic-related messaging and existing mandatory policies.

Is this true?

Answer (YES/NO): NO